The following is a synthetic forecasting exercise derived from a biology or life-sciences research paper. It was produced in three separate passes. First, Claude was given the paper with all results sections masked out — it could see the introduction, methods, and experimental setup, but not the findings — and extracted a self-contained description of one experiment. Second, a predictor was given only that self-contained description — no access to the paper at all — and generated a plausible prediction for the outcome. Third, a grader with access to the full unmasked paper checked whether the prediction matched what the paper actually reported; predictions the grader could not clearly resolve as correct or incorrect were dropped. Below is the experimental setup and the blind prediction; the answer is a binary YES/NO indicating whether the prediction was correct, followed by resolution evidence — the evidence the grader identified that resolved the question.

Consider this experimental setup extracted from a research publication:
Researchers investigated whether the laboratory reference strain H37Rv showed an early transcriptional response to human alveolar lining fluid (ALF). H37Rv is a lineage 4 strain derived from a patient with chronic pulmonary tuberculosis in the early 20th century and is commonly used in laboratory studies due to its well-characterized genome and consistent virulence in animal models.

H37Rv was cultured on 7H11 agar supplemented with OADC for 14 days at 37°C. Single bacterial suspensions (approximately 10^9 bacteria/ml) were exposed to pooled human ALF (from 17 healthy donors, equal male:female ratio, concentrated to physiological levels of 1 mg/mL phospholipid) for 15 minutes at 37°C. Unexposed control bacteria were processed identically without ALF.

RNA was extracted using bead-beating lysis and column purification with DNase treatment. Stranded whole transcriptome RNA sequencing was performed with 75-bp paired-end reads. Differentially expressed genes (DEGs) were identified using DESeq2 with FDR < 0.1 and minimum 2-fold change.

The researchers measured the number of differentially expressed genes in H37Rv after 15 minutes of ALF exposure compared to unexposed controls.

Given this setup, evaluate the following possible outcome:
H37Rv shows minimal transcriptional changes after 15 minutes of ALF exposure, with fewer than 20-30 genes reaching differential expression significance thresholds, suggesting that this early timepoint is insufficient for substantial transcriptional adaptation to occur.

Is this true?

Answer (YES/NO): YES